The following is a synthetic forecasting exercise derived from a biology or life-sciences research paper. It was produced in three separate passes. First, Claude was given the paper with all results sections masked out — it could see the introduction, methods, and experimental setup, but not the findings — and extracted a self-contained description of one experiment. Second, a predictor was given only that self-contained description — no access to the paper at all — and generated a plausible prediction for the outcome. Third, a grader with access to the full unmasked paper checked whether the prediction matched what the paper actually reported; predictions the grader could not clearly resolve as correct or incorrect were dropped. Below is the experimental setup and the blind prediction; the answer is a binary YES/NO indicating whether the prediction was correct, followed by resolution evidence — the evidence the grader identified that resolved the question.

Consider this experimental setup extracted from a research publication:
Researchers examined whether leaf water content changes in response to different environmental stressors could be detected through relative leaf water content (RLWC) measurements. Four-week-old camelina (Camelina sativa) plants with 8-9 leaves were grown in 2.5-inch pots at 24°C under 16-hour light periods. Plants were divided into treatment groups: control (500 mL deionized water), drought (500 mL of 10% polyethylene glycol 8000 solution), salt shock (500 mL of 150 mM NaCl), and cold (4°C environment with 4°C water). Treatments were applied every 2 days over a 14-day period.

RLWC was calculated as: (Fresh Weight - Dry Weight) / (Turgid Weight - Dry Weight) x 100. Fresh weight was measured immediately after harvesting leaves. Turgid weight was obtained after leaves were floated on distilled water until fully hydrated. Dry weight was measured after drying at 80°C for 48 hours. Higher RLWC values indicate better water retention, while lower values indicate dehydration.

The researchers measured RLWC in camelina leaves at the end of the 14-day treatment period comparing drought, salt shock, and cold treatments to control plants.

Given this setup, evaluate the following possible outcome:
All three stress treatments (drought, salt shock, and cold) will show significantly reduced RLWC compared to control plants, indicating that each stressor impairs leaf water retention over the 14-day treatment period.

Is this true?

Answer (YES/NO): NO